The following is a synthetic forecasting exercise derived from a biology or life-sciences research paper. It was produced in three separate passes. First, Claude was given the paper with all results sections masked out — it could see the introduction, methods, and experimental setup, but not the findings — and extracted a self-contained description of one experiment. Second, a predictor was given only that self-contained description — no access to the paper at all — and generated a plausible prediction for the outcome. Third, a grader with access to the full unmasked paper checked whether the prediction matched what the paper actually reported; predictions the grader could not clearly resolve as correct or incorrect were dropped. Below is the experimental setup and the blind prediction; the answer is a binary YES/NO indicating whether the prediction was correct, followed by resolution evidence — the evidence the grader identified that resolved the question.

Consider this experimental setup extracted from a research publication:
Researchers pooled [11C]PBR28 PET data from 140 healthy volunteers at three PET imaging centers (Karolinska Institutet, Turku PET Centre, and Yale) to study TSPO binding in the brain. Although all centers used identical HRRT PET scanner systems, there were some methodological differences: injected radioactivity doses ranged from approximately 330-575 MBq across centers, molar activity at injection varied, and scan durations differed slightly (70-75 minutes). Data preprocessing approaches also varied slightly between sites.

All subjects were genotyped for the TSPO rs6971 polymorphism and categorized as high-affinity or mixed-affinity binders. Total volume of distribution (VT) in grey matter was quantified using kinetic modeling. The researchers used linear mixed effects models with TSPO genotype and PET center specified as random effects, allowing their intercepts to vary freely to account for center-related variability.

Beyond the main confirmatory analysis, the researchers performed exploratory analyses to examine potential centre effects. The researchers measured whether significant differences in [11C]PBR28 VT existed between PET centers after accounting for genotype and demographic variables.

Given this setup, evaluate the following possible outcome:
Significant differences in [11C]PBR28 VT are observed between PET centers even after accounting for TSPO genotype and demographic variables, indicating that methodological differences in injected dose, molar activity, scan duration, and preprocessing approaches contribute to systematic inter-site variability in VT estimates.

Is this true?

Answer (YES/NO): NO